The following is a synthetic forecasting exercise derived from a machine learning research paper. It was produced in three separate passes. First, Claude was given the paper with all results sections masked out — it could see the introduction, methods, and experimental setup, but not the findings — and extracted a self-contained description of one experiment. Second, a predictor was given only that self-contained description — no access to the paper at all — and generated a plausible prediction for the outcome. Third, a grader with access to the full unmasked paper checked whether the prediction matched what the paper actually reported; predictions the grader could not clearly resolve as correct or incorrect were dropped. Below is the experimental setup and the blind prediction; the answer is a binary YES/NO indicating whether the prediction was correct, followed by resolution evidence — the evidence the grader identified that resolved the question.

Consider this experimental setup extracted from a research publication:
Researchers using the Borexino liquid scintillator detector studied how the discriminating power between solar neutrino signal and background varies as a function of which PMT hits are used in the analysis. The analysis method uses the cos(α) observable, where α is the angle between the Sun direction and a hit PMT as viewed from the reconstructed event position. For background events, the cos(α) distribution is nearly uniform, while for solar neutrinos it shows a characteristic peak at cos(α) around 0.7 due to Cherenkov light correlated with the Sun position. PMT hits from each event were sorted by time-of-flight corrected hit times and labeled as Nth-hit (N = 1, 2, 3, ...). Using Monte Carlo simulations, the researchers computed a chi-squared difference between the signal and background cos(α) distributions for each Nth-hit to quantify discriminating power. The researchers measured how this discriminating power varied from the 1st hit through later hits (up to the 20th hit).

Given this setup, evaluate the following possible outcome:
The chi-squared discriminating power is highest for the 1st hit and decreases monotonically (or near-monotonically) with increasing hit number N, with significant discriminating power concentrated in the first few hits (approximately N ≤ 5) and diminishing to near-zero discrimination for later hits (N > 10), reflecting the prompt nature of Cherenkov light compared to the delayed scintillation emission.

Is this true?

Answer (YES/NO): NO